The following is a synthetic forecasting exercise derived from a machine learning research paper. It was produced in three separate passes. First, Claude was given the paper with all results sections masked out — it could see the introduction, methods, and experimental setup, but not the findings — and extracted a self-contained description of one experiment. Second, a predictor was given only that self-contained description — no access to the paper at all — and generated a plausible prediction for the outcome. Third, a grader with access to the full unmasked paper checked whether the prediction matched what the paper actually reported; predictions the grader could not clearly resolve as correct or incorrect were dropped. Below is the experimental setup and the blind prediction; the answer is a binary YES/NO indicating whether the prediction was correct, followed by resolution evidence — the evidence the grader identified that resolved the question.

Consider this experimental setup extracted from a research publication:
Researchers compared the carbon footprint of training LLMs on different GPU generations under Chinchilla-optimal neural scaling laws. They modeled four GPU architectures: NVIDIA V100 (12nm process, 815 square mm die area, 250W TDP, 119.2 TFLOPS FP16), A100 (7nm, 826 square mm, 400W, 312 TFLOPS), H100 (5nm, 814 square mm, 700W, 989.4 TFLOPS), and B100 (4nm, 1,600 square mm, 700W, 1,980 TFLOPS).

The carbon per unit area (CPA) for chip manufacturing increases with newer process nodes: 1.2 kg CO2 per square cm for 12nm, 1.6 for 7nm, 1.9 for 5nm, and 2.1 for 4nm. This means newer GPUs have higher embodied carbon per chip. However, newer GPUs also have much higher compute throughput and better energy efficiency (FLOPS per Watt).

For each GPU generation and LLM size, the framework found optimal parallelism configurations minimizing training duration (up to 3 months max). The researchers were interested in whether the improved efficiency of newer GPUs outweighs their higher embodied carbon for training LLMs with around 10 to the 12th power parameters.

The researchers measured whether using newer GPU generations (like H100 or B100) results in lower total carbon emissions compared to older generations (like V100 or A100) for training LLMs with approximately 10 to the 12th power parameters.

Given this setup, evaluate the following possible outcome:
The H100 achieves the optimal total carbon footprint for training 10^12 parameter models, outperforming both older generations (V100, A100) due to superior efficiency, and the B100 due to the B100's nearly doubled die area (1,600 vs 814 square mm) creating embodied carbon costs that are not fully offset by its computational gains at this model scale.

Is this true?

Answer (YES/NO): NO